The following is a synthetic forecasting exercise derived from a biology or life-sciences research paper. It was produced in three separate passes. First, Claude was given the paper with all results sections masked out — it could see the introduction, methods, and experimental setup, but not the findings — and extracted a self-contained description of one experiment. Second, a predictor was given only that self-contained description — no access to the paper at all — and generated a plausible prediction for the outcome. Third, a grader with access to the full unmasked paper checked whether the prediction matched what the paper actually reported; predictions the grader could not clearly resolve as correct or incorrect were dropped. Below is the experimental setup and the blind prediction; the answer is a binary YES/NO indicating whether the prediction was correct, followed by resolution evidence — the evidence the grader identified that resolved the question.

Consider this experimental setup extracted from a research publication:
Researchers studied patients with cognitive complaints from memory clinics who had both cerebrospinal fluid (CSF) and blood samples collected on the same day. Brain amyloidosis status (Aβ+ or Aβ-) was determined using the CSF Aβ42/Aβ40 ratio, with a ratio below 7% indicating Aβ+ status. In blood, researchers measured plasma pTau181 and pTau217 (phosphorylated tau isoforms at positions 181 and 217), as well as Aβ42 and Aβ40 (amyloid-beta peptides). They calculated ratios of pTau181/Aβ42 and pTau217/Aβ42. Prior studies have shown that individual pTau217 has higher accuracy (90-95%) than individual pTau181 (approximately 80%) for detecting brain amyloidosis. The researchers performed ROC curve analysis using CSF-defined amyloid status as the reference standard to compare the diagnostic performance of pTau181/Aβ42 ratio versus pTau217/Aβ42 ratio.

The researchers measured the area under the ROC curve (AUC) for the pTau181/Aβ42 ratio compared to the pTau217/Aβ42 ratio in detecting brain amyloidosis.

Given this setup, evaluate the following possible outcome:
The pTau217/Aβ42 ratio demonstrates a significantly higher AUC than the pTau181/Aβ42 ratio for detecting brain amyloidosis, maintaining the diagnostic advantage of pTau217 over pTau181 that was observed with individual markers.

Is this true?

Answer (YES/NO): NO